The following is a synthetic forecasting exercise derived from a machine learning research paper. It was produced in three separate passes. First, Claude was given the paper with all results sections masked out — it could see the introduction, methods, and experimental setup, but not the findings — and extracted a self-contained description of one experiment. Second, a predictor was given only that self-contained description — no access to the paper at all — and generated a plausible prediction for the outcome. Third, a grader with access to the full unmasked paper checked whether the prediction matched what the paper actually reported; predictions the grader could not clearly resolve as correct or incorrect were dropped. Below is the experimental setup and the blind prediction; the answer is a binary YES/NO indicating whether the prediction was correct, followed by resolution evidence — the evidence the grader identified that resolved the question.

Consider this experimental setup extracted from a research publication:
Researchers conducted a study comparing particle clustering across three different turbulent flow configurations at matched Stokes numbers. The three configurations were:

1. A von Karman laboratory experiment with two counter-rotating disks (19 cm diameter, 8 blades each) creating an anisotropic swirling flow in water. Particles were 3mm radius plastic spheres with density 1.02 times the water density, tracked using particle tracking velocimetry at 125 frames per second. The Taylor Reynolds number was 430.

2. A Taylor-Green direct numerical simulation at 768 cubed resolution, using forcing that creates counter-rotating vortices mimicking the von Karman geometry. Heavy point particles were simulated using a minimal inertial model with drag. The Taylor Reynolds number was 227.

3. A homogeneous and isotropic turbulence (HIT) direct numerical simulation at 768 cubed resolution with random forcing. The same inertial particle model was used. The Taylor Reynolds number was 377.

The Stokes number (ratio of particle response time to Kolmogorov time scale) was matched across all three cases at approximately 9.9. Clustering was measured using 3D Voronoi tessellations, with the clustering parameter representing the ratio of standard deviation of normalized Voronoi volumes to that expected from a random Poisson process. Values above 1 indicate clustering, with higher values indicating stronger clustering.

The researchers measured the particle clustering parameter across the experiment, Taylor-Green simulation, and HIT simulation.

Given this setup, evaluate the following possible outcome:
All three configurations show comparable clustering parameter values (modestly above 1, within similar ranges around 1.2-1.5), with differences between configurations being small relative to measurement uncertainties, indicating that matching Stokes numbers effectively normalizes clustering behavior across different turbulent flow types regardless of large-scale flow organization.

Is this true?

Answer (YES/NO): NO